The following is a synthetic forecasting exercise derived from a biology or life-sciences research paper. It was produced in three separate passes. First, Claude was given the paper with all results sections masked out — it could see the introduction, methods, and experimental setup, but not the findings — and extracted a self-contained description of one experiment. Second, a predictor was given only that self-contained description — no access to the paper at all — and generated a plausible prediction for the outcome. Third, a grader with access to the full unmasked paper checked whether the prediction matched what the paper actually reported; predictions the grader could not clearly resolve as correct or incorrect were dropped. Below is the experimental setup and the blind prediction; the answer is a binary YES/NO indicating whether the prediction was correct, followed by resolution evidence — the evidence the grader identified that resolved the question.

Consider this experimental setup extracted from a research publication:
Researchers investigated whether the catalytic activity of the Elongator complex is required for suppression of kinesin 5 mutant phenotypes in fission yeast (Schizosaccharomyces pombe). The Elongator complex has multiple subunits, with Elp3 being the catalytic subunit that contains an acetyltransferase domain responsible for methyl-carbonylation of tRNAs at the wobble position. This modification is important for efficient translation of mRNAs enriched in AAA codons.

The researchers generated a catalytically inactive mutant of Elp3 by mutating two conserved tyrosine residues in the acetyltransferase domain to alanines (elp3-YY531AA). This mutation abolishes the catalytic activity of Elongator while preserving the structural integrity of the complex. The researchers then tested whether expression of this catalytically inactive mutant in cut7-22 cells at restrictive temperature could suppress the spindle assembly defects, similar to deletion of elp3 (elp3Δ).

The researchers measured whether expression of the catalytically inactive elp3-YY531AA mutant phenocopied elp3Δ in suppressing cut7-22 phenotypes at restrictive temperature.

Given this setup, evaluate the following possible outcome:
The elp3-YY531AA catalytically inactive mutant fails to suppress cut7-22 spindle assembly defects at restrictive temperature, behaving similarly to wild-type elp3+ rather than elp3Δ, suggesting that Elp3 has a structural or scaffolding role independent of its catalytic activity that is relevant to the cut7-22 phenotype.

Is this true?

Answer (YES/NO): NO